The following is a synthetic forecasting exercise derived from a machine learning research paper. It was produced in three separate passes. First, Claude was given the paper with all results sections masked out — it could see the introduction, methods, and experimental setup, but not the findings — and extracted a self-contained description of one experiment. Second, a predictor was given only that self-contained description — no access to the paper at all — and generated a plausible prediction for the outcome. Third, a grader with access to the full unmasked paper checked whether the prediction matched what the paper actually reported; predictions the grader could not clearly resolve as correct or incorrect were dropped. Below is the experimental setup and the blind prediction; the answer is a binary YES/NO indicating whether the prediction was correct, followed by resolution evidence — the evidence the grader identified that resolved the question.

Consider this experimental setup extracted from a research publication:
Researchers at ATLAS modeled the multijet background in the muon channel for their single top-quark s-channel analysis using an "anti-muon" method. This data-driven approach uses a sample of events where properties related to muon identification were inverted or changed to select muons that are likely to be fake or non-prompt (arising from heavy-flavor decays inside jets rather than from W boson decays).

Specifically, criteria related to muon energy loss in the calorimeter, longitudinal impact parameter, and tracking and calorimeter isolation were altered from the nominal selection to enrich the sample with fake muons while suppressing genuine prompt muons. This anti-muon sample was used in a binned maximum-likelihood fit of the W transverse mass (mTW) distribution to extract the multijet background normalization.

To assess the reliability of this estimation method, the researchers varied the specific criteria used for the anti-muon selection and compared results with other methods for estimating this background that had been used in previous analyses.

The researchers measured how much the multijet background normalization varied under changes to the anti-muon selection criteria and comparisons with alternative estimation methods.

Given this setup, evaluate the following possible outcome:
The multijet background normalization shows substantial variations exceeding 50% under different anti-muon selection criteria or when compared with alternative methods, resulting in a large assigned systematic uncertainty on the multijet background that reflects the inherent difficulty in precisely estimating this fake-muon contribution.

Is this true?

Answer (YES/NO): NO